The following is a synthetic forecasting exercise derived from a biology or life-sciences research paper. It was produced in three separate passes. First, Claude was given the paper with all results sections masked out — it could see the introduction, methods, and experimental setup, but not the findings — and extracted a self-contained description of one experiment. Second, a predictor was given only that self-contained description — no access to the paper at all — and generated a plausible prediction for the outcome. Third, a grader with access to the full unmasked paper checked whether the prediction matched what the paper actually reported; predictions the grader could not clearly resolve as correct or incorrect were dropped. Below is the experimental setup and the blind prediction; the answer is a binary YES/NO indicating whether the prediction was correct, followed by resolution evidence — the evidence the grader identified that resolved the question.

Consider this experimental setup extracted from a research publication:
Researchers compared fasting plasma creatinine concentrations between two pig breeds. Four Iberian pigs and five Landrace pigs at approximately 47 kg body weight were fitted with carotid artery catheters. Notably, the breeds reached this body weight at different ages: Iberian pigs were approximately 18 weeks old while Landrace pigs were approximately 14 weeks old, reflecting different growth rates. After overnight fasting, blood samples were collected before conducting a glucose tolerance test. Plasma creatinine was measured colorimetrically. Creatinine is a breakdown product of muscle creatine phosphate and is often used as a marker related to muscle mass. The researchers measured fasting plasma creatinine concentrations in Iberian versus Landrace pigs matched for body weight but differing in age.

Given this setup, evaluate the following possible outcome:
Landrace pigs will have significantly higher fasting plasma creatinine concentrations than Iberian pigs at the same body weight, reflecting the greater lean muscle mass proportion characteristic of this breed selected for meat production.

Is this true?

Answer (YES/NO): YES